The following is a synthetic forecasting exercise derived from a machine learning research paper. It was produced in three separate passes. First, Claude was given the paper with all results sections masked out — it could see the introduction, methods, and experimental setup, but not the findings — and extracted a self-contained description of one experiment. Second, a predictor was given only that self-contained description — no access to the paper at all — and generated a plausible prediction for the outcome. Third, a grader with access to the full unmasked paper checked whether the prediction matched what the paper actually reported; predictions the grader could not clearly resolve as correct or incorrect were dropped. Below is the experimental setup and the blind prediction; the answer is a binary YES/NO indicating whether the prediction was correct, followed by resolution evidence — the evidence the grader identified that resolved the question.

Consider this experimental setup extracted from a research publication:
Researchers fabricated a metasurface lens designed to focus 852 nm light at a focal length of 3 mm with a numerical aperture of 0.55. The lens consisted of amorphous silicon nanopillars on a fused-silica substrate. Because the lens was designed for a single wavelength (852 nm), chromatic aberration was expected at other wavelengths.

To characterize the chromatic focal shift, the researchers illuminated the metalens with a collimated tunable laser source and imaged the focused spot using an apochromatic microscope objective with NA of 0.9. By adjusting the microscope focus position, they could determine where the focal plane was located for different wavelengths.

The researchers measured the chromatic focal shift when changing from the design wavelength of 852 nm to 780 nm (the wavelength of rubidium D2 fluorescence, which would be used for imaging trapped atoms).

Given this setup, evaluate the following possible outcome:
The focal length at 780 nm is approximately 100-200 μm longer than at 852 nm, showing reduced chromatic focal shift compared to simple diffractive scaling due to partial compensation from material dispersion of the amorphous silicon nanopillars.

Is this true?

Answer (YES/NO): NO